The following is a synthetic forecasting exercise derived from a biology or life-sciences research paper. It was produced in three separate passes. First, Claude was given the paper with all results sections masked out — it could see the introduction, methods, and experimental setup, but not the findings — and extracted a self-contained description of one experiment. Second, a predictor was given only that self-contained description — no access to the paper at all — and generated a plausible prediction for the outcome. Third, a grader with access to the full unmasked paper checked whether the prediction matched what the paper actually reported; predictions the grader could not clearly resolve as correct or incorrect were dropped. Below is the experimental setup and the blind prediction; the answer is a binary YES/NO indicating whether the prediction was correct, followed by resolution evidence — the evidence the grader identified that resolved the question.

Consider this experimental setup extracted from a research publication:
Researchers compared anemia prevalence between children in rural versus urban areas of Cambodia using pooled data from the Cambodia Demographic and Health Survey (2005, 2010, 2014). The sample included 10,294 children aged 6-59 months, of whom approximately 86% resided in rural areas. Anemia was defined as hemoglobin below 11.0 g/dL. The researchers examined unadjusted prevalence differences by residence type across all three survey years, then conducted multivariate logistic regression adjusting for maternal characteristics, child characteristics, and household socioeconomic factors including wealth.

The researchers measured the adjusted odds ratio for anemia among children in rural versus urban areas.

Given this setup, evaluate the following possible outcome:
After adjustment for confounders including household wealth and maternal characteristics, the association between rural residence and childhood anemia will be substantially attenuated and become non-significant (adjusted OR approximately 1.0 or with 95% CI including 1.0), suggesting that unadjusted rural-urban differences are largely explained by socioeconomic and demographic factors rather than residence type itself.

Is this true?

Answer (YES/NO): YES